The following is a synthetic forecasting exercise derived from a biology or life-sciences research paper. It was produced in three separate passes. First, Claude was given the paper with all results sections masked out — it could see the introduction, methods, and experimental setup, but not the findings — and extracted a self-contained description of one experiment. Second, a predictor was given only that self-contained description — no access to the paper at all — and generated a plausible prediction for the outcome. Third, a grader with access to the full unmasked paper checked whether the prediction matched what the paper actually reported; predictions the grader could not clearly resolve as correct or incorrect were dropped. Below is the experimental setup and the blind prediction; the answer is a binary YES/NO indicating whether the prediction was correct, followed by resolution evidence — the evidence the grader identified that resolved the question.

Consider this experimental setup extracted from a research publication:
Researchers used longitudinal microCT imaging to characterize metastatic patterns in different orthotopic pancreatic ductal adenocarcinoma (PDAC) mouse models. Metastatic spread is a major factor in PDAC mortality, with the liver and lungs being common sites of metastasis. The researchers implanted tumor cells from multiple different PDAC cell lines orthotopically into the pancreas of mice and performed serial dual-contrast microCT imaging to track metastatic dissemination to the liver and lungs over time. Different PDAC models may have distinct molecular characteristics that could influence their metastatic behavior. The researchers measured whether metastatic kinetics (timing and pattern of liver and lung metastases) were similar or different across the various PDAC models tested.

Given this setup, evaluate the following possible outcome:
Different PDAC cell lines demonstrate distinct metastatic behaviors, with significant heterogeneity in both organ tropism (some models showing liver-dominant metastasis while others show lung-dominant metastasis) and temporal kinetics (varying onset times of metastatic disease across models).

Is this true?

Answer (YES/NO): NO